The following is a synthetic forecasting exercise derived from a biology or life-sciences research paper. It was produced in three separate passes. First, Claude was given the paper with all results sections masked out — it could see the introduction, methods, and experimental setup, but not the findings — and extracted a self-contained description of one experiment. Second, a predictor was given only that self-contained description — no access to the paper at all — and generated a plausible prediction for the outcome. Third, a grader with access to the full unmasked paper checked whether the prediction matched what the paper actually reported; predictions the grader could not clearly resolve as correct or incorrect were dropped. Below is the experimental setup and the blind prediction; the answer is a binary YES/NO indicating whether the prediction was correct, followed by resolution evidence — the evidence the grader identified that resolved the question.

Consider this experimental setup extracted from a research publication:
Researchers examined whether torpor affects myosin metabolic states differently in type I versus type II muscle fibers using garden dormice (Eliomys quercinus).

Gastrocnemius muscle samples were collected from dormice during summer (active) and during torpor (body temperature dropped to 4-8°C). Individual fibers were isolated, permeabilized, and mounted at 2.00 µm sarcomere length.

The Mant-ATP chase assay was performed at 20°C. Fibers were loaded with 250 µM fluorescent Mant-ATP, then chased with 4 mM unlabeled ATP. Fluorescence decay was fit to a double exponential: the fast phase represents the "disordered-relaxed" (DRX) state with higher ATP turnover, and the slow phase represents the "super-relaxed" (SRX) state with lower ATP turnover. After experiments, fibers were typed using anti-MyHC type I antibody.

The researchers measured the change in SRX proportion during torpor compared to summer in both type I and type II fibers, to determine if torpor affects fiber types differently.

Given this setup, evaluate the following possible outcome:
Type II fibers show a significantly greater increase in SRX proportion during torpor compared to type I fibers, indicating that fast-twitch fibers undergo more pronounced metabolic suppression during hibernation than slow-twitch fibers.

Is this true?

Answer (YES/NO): NO